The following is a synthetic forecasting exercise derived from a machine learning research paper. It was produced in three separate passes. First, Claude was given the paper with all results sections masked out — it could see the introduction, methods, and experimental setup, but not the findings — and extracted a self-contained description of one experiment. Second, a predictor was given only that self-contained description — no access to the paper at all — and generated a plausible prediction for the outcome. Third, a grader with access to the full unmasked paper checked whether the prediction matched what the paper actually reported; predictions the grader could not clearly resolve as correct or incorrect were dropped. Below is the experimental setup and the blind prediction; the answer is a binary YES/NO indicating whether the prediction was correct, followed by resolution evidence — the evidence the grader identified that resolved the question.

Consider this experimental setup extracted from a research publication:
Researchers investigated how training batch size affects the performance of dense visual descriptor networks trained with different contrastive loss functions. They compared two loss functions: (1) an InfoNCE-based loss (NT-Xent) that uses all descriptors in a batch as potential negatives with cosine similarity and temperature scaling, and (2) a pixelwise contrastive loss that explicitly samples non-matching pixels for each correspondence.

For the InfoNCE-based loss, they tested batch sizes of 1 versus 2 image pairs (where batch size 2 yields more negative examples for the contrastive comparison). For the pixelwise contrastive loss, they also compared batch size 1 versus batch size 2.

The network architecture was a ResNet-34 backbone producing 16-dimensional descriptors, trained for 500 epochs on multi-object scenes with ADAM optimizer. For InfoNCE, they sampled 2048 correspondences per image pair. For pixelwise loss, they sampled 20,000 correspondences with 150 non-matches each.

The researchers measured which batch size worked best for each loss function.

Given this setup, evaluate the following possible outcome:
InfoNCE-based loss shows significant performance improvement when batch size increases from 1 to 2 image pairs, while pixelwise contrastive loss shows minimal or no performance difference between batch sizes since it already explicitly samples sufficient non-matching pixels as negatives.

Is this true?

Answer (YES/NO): NO